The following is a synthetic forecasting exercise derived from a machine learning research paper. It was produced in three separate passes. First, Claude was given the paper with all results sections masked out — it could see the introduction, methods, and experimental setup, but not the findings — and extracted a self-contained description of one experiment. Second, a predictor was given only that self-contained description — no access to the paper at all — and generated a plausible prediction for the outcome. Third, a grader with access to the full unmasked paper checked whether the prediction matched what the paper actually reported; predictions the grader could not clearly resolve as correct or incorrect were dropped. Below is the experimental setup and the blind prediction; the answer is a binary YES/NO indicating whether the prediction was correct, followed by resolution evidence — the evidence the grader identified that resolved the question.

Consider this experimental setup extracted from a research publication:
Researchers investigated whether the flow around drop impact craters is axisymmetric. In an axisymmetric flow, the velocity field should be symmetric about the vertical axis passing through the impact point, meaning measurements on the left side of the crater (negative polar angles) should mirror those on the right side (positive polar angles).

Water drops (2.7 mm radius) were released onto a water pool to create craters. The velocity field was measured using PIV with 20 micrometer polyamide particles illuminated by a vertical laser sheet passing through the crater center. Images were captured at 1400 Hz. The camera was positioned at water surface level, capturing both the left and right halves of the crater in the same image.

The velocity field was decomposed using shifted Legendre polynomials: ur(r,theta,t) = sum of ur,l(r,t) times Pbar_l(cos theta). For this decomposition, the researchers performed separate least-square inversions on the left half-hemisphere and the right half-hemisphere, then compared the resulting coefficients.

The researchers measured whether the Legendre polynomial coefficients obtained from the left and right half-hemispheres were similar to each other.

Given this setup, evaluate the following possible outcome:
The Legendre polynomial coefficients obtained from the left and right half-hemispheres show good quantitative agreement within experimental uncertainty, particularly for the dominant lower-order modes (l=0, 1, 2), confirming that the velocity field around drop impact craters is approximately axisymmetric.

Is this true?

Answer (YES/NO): YES